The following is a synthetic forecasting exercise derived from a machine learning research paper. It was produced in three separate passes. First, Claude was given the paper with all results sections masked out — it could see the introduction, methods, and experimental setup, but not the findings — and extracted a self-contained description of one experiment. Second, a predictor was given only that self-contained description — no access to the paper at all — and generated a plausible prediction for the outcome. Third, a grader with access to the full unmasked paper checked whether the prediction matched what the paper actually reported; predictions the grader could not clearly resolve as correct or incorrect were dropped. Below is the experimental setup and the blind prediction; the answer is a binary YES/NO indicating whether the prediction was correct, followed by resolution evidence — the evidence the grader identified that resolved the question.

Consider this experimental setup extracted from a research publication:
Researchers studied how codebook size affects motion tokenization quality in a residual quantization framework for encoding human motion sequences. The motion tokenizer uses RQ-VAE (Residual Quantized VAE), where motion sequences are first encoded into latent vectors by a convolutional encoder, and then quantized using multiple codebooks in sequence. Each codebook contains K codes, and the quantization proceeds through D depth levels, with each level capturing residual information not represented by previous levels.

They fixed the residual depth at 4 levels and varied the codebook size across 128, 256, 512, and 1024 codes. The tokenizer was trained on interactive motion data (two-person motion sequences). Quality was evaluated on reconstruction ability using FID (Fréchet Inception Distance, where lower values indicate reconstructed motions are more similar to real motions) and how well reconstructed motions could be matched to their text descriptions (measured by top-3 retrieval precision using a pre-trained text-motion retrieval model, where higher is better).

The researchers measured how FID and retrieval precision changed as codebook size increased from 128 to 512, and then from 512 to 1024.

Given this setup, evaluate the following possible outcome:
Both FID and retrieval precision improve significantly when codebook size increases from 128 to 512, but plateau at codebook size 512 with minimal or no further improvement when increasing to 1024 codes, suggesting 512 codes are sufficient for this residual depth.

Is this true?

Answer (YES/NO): NO